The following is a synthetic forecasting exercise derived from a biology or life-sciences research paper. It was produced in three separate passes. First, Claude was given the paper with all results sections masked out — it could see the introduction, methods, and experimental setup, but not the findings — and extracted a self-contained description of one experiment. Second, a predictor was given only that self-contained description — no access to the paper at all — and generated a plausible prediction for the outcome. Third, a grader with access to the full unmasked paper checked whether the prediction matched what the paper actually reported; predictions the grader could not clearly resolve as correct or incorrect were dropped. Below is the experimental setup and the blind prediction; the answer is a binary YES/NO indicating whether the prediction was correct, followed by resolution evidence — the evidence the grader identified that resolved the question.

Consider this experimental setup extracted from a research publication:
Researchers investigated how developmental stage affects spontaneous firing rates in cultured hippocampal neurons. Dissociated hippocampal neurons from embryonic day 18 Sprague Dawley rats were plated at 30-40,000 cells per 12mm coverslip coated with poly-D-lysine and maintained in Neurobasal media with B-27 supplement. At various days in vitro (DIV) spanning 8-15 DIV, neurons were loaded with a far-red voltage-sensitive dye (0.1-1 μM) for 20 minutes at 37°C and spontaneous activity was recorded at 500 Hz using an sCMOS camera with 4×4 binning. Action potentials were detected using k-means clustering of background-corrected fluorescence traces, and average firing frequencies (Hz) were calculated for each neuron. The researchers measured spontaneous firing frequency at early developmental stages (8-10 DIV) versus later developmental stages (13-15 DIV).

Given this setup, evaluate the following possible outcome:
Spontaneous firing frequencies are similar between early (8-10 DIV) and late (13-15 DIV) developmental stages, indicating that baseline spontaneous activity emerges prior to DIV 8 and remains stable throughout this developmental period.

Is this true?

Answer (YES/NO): NO